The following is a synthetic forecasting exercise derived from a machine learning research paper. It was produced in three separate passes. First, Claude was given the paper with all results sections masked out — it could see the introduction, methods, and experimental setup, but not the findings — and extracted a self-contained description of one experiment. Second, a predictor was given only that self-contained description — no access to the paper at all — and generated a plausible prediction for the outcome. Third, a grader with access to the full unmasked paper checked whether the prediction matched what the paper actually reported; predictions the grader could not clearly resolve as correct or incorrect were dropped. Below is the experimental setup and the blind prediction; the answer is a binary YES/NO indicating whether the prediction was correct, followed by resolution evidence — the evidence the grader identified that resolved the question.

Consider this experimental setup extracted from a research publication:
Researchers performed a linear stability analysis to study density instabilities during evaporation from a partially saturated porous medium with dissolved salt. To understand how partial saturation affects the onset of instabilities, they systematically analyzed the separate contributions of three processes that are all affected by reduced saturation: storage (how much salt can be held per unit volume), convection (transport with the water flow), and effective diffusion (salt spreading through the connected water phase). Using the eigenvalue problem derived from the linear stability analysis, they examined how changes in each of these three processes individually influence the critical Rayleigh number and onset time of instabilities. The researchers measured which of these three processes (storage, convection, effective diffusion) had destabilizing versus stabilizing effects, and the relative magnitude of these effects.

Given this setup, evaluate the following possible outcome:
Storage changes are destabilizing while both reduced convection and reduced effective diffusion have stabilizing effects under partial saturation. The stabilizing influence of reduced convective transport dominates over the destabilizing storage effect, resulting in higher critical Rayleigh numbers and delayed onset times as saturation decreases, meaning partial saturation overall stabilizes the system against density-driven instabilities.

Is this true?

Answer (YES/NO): NO